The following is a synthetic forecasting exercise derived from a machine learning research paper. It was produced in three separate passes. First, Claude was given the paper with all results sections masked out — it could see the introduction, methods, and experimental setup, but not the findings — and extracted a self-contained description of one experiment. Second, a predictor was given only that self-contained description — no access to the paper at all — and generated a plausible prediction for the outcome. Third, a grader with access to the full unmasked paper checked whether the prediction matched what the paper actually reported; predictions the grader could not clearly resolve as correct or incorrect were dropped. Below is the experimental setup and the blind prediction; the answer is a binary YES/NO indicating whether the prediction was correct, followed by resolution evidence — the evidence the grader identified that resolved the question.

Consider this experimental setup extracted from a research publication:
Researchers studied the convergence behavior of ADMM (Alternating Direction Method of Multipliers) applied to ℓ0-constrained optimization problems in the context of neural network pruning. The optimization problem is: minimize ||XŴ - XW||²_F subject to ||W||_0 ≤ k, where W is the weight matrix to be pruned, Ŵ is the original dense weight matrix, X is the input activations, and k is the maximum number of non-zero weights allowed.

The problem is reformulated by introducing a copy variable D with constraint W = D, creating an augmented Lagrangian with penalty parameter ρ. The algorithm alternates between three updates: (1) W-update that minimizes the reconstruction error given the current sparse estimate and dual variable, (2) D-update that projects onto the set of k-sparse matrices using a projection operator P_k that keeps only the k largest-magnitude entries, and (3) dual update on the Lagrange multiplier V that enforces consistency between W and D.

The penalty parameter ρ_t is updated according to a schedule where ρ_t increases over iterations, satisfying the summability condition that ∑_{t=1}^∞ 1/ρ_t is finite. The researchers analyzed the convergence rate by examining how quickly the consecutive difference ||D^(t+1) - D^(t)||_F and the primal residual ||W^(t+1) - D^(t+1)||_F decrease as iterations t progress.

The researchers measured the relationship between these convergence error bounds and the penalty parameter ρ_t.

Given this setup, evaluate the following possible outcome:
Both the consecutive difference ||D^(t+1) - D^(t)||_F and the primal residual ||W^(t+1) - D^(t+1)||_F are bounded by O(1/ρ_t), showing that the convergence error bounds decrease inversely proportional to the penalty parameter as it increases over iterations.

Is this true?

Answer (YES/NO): YES